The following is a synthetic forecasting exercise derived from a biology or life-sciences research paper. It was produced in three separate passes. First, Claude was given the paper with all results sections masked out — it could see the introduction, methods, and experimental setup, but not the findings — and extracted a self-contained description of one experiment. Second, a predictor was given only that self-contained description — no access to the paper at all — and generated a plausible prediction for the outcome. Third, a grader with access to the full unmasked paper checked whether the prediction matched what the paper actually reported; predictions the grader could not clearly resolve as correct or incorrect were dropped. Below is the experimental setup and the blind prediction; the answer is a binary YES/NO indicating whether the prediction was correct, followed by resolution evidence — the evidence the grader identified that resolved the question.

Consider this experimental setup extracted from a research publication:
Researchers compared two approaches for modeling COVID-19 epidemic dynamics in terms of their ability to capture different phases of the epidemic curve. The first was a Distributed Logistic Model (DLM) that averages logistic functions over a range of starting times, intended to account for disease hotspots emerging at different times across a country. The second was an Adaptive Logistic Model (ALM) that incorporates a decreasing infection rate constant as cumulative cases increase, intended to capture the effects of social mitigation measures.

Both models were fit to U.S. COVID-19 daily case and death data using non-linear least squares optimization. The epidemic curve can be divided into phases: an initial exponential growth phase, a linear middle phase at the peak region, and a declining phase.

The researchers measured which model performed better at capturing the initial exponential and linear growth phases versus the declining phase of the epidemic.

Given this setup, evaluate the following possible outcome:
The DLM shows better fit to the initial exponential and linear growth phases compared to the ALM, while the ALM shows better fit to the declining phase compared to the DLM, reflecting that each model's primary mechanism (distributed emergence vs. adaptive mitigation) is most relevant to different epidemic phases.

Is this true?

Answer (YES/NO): NO